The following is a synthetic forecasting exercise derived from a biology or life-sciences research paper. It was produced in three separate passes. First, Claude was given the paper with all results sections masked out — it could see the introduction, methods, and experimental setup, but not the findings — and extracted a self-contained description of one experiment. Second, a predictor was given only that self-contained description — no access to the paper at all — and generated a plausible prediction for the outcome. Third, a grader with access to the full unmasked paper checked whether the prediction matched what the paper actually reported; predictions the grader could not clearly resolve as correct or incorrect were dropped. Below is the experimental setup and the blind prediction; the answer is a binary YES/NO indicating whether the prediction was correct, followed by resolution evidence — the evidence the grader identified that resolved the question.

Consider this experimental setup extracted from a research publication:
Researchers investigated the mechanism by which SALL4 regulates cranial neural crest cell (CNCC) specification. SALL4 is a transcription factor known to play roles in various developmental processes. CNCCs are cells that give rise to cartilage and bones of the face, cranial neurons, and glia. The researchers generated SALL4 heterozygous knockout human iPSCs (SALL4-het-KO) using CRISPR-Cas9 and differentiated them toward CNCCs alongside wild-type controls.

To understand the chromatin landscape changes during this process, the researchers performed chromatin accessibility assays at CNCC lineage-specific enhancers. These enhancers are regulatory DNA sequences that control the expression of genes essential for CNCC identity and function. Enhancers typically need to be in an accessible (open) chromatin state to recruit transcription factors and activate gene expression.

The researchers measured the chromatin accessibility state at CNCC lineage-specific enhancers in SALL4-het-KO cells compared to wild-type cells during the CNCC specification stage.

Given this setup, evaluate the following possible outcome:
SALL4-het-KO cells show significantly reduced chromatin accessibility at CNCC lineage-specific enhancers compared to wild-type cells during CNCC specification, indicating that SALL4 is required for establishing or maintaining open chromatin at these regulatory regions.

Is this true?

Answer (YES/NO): YES